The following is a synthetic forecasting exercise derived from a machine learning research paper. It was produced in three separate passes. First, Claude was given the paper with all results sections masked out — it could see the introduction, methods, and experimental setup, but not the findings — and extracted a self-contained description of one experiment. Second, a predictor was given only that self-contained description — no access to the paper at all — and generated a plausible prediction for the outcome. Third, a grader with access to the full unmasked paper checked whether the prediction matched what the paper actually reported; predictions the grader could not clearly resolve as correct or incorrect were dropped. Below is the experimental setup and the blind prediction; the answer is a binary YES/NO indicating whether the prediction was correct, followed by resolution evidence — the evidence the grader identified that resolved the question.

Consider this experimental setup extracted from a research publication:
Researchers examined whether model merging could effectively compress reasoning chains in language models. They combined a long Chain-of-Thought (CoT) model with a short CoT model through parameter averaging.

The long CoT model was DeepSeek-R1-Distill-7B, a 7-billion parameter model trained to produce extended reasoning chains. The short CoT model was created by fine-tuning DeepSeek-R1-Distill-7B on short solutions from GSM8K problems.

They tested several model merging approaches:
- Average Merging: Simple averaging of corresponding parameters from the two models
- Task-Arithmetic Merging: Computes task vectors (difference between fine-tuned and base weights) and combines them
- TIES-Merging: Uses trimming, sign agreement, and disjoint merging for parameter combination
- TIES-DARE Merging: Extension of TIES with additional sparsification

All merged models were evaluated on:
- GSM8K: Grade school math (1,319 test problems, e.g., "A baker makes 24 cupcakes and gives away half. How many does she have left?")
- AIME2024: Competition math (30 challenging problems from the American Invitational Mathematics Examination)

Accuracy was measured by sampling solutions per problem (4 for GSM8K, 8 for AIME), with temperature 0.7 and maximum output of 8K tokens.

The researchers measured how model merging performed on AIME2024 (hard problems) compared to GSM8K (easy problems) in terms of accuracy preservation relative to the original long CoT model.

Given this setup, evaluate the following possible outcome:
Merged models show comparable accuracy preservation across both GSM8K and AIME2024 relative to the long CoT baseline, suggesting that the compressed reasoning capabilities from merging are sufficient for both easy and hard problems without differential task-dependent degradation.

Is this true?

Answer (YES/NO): NO